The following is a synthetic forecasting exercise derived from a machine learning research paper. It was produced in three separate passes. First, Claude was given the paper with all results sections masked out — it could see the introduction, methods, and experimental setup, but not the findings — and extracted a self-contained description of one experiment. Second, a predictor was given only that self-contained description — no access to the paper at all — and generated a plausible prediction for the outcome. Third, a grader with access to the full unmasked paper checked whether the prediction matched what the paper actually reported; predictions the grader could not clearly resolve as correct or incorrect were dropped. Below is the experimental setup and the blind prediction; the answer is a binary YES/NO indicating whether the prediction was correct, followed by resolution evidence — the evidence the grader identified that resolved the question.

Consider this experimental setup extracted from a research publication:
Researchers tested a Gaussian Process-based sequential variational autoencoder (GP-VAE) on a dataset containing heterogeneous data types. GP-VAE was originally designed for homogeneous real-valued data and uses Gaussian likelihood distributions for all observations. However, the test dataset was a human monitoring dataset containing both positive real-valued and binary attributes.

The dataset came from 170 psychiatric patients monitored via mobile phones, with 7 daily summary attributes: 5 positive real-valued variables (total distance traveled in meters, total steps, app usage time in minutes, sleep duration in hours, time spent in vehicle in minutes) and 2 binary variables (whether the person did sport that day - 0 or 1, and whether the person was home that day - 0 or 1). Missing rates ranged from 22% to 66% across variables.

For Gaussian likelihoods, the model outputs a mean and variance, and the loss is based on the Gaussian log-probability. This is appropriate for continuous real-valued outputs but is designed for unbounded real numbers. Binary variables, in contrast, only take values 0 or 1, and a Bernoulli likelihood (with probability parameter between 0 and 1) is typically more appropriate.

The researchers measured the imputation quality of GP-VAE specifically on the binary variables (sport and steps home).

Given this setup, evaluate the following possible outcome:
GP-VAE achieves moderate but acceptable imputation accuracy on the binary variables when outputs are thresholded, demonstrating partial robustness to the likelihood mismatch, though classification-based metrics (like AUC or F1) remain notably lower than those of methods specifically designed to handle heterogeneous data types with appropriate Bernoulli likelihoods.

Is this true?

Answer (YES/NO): NO